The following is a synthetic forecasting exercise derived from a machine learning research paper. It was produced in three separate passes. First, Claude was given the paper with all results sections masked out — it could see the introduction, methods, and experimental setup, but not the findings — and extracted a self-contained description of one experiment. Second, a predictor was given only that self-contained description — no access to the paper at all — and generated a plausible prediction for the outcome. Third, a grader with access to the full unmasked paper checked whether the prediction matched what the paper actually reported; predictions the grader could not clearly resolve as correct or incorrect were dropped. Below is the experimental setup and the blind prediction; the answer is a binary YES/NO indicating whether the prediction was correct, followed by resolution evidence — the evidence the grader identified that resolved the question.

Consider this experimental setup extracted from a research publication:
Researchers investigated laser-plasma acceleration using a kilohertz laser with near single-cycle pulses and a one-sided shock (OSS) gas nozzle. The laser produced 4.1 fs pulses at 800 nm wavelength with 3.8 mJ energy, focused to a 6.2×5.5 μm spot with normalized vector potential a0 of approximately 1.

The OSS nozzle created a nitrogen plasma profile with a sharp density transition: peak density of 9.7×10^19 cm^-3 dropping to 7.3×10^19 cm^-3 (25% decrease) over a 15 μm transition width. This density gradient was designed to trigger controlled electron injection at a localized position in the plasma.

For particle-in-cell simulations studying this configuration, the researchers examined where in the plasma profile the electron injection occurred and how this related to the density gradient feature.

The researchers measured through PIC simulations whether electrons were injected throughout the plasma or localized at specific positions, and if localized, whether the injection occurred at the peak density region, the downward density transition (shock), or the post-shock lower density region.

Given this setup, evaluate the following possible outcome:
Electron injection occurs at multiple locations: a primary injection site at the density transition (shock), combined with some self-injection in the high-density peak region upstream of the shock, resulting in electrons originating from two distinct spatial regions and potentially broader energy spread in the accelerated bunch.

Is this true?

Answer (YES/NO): NO